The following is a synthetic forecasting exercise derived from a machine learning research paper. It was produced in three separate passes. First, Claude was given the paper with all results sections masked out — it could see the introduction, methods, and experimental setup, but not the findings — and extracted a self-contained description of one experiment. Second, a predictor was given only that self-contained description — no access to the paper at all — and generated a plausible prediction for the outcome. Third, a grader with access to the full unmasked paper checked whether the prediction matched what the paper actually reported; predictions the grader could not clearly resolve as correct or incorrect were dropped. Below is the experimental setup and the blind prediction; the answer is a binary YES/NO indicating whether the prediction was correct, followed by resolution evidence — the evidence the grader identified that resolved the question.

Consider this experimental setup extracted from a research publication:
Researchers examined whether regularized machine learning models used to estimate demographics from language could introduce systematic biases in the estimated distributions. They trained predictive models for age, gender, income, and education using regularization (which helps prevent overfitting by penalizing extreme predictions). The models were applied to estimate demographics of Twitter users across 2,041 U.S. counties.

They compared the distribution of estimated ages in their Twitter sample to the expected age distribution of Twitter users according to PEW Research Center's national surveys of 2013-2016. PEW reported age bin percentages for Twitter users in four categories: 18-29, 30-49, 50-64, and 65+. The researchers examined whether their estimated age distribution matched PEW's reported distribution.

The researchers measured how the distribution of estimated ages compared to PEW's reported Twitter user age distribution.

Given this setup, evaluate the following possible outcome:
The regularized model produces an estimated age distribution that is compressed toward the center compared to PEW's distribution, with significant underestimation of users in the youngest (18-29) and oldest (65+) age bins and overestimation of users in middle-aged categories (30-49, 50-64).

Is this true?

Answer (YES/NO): NO